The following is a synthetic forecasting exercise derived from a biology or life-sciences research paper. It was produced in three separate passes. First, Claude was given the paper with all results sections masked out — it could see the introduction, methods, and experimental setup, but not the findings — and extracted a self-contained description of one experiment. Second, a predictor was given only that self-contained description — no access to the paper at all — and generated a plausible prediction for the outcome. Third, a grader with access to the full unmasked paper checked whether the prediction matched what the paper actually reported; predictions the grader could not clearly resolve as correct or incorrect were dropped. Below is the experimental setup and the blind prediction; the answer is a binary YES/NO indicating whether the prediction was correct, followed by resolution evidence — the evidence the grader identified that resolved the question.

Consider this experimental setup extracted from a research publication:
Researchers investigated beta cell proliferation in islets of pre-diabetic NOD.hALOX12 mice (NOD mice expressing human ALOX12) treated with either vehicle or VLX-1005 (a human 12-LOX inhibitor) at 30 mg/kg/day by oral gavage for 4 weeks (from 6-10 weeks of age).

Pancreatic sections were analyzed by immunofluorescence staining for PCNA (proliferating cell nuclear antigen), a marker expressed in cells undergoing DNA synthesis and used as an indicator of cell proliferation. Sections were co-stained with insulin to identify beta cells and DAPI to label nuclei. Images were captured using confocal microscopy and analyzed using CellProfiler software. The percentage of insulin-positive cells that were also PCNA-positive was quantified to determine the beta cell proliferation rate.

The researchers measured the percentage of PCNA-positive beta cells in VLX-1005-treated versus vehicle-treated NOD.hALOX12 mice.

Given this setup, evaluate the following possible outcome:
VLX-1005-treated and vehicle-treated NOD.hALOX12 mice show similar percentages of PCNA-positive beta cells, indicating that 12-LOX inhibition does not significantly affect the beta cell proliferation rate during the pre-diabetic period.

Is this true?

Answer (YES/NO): NO